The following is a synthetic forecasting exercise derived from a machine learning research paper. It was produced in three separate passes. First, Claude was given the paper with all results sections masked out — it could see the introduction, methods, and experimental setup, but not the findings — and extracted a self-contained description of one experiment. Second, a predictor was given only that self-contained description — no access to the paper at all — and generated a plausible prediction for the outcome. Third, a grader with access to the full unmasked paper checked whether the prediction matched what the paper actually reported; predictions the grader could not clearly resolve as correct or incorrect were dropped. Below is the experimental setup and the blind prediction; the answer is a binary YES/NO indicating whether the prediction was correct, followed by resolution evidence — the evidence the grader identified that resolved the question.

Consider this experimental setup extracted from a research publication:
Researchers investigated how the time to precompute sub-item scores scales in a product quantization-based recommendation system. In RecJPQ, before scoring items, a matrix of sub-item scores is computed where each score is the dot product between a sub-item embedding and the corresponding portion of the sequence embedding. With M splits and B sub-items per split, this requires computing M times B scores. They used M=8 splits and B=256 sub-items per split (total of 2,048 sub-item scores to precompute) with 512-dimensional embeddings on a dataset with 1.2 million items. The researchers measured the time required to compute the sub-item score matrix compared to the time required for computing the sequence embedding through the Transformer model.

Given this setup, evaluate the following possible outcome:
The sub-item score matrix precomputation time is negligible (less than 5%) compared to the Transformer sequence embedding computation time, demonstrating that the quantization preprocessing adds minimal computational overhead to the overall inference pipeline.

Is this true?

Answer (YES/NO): YES